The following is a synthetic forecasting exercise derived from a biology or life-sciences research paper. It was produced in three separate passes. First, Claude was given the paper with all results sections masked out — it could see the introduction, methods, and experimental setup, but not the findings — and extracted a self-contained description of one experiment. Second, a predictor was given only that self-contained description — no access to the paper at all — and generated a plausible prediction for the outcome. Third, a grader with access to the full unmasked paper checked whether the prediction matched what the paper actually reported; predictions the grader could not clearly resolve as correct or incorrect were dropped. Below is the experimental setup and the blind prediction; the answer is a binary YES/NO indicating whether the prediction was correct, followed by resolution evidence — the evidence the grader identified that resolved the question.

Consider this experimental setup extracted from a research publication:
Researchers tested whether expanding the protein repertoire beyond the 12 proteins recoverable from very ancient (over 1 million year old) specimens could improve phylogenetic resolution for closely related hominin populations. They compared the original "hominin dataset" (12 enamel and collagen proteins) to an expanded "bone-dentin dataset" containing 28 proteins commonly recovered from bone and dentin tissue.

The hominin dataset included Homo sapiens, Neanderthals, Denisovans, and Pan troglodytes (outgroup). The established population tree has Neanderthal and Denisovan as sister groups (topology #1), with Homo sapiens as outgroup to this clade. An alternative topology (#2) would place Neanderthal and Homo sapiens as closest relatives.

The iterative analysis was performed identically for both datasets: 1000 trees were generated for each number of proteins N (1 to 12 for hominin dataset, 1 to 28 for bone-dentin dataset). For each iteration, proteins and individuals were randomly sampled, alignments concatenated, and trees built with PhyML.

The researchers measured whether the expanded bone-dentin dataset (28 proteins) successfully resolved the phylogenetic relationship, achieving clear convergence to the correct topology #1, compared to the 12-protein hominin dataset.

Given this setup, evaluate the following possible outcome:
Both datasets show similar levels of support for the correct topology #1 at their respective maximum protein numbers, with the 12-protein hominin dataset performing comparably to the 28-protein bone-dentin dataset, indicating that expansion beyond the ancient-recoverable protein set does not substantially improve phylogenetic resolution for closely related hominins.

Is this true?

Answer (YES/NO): NO